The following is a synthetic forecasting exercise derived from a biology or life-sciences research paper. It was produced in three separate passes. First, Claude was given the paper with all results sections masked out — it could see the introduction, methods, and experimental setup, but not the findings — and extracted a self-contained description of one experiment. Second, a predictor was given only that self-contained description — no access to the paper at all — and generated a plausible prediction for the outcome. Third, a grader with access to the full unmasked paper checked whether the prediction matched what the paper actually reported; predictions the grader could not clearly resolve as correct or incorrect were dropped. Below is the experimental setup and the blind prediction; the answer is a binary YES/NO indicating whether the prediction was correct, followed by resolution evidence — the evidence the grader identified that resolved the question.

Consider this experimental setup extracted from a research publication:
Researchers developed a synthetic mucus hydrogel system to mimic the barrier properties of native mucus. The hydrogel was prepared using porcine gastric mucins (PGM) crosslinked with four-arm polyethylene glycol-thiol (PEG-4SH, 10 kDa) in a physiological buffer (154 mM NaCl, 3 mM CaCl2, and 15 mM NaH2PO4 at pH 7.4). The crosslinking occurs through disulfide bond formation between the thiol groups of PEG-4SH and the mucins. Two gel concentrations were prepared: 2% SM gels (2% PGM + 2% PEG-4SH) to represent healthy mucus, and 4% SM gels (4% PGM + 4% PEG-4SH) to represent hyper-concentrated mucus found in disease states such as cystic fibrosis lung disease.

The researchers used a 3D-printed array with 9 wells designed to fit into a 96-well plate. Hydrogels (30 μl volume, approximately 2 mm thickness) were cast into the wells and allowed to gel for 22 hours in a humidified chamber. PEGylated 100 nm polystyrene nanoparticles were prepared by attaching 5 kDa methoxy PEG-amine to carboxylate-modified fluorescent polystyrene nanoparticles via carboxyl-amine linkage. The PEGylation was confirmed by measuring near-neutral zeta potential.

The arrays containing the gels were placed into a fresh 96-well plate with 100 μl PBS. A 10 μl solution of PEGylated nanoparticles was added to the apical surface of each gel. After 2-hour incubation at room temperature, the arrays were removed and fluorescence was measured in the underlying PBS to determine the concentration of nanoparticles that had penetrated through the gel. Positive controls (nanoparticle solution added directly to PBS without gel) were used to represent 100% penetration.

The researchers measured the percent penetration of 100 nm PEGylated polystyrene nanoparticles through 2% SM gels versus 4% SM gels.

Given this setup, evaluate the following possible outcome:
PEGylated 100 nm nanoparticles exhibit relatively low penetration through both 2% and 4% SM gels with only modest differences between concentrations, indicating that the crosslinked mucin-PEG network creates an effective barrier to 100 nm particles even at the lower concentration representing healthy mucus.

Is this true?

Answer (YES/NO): NO